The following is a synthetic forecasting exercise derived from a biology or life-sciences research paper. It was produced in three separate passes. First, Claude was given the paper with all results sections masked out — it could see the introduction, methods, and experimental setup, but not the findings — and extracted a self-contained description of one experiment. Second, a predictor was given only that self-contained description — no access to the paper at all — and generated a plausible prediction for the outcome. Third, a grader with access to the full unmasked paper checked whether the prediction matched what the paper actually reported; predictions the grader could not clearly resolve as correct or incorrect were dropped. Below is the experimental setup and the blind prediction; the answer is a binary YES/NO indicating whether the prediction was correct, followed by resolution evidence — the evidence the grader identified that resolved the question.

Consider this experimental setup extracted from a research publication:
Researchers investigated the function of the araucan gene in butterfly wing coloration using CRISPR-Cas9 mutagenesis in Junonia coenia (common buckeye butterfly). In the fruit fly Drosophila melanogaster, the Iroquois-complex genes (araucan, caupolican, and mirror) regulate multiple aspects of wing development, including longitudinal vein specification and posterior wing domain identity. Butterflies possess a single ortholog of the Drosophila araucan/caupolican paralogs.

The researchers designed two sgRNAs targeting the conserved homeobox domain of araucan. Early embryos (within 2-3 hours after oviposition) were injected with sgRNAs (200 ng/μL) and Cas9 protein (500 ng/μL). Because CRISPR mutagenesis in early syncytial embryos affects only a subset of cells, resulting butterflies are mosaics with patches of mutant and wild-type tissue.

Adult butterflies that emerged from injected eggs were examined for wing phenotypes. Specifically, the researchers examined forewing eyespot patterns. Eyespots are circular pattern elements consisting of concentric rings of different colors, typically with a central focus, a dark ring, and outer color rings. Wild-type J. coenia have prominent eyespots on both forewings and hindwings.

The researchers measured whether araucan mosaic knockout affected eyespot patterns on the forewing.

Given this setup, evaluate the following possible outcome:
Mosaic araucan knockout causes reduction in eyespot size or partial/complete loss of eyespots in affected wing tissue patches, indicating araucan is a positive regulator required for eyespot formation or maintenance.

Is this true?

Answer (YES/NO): NO